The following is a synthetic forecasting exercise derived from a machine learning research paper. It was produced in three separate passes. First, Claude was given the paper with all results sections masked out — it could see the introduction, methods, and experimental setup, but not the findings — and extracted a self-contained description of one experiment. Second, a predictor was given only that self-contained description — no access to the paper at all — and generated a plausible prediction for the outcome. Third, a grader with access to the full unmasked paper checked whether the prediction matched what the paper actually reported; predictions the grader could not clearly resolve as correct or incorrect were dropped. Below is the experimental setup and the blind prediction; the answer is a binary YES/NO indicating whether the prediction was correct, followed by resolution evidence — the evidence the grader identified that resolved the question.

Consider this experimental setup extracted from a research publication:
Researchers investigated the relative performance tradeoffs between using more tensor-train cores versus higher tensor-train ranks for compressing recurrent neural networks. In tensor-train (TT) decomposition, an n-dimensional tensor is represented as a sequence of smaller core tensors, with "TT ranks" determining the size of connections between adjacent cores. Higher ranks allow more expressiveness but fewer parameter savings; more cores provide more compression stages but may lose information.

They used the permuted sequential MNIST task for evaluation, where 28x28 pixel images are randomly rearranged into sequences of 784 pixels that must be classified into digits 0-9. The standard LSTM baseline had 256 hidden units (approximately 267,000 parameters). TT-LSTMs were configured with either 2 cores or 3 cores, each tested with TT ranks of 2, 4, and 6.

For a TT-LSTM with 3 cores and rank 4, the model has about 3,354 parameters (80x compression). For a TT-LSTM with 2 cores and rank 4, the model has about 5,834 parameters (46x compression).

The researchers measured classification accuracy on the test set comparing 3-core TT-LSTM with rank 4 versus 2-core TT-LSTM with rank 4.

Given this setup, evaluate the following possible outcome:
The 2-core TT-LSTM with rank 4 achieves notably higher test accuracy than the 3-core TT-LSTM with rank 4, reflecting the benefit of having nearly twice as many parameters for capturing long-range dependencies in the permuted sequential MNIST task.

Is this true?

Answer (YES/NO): YES